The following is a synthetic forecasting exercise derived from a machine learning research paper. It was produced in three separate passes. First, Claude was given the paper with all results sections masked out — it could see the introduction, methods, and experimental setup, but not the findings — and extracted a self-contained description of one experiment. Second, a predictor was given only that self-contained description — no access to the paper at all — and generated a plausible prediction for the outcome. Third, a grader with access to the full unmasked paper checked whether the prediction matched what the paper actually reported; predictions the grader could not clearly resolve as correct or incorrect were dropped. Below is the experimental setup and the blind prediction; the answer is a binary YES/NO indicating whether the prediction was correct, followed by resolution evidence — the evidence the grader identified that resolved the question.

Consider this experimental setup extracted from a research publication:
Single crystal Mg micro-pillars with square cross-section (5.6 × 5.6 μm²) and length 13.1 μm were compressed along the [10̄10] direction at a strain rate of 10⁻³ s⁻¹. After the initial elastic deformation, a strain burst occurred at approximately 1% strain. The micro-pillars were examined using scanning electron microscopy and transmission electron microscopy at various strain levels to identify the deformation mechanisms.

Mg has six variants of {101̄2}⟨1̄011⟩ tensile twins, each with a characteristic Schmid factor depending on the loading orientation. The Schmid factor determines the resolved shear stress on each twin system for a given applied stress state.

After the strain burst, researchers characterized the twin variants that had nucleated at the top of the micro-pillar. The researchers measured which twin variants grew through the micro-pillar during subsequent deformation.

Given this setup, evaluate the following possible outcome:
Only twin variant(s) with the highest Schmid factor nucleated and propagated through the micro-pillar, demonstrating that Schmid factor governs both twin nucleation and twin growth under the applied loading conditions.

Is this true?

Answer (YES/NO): NO